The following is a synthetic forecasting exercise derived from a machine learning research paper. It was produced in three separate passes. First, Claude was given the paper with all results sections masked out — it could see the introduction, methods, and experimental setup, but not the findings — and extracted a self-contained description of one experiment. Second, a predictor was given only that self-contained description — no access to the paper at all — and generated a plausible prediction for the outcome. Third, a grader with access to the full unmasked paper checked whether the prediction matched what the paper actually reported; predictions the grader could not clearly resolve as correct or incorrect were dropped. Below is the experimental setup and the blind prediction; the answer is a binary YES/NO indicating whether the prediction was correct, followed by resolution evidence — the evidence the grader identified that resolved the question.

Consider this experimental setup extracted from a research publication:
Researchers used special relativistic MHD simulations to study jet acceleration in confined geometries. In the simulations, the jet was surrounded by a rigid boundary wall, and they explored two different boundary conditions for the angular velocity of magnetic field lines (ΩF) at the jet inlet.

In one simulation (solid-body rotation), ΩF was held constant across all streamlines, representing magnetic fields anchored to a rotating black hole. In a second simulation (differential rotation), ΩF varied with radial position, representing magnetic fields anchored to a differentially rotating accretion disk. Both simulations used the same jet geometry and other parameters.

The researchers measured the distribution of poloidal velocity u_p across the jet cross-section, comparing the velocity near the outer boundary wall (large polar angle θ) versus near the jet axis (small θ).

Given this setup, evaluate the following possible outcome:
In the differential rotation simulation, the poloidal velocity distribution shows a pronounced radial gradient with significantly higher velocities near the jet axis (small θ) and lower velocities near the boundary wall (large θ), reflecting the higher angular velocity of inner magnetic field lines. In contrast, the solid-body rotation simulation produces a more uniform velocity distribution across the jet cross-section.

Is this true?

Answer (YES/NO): NO